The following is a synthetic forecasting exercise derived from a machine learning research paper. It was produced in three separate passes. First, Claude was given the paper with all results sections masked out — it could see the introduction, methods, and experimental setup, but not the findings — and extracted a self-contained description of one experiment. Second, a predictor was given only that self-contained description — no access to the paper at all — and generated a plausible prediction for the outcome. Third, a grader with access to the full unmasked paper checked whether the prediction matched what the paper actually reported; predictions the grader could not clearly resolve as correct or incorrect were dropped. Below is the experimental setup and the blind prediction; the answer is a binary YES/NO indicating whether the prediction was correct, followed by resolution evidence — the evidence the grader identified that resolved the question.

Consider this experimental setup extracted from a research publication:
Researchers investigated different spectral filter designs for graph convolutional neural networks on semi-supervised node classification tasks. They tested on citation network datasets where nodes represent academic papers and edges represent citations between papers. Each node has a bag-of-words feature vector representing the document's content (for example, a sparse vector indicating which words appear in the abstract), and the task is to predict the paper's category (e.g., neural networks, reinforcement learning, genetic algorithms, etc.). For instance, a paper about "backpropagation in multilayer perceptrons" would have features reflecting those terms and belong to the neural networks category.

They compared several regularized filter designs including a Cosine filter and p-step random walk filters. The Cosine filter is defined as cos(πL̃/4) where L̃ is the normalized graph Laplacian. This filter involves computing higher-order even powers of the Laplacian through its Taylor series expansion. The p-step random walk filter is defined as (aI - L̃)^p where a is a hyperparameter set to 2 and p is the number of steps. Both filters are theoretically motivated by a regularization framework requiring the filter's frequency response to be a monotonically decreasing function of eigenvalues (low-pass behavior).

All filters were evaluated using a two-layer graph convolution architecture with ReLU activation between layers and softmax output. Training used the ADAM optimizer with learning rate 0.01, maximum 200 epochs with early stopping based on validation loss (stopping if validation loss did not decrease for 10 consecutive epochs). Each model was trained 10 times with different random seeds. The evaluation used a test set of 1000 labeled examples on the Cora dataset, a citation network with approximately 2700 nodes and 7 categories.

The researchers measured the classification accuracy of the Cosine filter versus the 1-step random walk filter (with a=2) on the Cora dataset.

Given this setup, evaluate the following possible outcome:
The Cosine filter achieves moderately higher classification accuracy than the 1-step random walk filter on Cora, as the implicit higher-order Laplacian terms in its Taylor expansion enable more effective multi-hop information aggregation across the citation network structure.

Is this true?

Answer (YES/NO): NO